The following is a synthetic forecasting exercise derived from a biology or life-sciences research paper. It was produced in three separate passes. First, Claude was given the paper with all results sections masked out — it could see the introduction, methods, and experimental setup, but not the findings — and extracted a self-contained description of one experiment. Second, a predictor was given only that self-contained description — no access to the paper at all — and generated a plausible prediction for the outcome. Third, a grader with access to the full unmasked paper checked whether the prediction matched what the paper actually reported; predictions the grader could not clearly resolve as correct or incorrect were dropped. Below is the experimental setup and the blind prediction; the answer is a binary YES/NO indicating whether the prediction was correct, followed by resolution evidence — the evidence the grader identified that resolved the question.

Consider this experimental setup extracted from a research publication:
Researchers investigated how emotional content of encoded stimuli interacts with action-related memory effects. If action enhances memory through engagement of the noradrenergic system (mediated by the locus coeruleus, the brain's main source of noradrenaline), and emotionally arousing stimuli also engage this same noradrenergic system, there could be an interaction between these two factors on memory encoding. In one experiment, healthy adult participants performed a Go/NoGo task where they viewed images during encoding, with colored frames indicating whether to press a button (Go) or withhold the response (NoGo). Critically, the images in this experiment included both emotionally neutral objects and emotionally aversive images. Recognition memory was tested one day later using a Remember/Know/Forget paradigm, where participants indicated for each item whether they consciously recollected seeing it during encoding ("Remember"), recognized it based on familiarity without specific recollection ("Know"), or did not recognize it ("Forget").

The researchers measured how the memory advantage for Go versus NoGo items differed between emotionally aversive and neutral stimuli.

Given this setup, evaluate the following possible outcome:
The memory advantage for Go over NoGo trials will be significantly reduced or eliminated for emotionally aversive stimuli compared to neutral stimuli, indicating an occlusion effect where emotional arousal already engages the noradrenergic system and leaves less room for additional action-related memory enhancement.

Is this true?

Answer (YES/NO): YES